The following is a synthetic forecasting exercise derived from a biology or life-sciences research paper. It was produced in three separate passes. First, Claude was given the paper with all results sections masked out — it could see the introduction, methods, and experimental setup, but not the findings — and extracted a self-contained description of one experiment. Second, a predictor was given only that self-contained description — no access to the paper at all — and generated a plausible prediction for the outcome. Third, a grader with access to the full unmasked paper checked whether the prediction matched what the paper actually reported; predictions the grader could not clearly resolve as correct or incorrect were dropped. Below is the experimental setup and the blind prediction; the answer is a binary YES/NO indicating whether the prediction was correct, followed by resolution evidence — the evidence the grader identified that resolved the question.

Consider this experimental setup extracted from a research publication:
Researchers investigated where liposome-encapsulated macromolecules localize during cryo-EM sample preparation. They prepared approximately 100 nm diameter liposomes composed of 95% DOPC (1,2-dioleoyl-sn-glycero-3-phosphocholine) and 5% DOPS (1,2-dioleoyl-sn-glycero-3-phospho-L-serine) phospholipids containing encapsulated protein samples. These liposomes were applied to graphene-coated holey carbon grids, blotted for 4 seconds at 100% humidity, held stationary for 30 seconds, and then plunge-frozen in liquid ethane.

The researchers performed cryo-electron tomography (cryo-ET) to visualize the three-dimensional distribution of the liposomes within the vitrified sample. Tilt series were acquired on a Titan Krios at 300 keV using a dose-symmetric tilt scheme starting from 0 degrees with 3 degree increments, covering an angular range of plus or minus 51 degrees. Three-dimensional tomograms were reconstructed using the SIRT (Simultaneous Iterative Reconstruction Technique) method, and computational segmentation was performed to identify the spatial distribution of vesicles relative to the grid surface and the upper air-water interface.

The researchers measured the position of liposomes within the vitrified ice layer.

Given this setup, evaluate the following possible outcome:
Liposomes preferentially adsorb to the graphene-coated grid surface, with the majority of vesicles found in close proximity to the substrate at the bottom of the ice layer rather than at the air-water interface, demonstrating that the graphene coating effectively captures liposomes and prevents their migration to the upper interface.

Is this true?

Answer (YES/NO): YES